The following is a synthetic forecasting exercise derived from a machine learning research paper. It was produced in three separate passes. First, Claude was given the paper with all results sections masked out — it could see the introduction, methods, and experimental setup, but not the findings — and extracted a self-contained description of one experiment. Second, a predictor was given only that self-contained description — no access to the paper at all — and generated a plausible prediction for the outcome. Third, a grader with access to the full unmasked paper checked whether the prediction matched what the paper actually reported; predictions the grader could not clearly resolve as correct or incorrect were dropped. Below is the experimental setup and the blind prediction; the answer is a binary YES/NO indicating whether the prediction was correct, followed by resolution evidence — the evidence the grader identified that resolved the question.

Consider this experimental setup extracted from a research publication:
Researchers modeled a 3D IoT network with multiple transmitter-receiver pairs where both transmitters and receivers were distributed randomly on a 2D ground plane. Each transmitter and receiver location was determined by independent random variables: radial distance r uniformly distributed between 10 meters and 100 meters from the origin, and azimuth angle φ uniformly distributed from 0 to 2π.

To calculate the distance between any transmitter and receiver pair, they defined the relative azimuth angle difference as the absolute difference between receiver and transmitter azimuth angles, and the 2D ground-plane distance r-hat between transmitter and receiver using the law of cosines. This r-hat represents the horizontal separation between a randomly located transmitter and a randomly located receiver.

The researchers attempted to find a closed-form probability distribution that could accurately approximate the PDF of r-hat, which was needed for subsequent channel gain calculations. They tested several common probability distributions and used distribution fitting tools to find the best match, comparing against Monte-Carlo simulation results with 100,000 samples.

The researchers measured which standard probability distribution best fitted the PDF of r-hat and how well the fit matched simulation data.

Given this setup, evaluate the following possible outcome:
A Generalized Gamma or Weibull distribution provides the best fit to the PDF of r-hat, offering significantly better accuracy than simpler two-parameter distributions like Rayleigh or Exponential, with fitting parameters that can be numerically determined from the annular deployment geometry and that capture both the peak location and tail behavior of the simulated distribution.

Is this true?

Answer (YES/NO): NO